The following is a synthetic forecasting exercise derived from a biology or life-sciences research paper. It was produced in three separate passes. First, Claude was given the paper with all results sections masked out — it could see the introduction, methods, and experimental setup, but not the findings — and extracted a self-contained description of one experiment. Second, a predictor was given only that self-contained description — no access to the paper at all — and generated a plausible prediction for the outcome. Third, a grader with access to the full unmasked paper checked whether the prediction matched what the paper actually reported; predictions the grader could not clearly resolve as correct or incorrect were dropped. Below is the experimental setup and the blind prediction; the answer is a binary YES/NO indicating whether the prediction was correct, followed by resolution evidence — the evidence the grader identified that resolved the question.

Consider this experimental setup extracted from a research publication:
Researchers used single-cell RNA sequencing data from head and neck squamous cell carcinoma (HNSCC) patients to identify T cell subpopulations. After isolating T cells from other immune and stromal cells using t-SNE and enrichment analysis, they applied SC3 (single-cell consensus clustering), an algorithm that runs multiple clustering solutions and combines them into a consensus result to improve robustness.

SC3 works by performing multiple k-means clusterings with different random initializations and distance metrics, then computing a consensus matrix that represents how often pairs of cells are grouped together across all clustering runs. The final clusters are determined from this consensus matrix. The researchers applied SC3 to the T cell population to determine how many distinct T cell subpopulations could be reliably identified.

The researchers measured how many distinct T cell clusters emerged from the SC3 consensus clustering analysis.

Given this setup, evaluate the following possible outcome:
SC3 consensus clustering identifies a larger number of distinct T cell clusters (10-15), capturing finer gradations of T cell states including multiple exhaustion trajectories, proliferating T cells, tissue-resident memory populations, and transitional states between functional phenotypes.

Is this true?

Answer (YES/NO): NO